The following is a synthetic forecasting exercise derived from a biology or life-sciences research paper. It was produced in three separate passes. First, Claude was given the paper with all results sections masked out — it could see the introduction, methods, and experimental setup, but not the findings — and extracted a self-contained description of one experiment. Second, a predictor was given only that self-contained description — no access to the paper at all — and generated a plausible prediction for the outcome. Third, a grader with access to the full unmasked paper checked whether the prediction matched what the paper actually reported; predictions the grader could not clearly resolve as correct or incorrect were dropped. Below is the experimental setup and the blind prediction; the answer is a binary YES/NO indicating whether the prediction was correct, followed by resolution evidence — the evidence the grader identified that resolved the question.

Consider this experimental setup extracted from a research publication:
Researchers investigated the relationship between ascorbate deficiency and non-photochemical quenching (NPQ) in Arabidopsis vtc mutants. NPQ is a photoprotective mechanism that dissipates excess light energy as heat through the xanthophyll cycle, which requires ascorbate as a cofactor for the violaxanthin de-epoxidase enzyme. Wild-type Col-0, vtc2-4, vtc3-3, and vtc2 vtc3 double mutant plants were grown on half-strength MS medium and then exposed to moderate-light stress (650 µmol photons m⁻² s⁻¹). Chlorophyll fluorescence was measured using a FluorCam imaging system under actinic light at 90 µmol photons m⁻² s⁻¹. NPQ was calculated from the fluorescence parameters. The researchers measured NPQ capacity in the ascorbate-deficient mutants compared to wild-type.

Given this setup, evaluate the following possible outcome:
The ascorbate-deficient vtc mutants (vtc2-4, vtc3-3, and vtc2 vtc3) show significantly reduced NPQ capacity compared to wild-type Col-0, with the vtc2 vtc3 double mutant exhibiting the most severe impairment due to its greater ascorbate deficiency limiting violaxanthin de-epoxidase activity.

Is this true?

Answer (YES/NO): YES